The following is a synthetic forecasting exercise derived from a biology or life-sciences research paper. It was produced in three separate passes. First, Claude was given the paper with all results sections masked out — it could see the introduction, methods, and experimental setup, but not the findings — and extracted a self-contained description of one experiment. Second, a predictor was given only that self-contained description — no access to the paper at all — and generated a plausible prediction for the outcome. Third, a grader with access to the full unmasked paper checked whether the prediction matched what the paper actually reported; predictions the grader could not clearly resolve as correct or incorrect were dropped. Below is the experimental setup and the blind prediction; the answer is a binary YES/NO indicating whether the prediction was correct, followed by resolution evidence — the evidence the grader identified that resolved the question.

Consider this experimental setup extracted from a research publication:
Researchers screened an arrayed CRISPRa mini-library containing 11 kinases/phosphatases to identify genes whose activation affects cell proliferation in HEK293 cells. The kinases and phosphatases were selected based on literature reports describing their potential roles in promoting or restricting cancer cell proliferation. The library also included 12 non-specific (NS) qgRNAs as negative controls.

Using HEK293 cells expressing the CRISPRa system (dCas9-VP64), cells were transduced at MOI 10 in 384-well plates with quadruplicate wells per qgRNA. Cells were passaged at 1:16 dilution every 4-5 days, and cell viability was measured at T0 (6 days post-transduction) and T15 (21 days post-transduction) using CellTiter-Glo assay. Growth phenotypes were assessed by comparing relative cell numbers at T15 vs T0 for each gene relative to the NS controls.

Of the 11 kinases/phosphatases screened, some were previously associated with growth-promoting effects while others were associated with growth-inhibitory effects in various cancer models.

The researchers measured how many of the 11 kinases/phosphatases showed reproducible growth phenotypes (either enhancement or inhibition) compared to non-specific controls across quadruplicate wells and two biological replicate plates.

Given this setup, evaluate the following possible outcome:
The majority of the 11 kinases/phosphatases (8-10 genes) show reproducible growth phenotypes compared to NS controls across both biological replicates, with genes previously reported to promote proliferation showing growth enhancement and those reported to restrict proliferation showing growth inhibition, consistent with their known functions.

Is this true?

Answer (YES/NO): NO